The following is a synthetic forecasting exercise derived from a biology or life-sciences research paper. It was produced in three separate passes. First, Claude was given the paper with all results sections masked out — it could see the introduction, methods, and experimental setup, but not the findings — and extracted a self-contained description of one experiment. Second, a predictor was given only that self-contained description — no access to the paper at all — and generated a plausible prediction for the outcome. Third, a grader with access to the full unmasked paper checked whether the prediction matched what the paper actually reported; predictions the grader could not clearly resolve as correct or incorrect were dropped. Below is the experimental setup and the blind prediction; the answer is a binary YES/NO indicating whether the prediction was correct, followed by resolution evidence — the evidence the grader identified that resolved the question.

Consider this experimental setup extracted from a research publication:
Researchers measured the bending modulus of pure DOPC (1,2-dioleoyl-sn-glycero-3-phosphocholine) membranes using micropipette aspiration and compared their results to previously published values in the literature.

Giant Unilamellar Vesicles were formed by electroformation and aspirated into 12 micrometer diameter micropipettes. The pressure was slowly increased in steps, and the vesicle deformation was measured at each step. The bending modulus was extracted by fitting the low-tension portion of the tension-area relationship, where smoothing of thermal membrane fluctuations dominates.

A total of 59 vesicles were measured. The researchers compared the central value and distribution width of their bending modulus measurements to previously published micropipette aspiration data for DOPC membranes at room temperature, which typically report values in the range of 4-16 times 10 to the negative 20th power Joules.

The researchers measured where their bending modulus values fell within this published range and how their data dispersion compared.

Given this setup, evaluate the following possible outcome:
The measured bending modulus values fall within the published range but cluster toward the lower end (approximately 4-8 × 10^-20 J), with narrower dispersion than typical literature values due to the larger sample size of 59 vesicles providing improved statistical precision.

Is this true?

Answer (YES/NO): NO